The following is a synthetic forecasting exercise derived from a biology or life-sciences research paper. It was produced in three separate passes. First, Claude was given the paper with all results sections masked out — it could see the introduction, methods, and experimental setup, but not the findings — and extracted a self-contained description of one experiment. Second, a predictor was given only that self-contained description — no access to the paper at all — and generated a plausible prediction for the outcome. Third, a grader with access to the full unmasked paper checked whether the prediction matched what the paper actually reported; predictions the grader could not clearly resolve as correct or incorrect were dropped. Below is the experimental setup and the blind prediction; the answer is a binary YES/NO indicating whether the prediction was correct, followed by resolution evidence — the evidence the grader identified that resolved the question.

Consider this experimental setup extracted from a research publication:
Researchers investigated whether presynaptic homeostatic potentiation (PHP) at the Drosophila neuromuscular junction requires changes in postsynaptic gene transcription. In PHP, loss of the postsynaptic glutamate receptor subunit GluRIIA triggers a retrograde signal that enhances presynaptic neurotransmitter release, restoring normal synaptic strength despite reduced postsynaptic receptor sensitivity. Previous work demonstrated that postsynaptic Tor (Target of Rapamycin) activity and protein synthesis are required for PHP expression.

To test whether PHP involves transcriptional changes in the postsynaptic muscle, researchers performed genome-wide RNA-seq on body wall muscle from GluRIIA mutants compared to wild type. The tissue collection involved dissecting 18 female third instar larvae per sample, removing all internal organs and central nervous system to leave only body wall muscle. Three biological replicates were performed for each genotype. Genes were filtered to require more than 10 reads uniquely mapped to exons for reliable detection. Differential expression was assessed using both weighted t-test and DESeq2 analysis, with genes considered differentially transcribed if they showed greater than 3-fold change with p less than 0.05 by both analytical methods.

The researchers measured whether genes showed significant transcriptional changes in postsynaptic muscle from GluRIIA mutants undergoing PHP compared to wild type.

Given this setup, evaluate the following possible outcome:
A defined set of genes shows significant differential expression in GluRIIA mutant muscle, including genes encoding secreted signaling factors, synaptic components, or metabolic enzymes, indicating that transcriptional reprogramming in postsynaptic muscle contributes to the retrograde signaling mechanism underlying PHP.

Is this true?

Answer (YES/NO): NO